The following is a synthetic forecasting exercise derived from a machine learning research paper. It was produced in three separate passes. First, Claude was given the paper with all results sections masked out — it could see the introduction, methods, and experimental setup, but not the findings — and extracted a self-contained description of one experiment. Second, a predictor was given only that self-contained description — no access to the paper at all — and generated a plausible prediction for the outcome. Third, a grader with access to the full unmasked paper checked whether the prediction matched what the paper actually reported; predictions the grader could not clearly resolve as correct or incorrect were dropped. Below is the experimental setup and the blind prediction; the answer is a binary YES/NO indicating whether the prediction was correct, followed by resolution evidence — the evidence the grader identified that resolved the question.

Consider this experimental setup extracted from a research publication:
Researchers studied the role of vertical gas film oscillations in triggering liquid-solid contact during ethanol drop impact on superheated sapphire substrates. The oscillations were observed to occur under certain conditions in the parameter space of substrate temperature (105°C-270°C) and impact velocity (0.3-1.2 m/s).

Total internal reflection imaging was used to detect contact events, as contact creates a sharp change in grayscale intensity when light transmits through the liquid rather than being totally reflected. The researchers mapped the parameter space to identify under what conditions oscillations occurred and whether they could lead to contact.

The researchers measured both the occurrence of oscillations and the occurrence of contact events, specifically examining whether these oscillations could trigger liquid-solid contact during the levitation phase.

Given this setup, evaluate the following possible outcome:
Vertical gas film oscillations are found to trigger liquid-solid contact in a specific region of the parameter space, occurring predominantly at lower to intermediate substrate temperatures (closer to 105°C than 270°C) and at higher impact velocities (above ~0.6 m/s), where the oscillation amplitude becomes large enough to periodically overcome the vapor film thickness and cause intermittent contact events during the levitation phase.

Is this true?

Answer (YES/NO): NO